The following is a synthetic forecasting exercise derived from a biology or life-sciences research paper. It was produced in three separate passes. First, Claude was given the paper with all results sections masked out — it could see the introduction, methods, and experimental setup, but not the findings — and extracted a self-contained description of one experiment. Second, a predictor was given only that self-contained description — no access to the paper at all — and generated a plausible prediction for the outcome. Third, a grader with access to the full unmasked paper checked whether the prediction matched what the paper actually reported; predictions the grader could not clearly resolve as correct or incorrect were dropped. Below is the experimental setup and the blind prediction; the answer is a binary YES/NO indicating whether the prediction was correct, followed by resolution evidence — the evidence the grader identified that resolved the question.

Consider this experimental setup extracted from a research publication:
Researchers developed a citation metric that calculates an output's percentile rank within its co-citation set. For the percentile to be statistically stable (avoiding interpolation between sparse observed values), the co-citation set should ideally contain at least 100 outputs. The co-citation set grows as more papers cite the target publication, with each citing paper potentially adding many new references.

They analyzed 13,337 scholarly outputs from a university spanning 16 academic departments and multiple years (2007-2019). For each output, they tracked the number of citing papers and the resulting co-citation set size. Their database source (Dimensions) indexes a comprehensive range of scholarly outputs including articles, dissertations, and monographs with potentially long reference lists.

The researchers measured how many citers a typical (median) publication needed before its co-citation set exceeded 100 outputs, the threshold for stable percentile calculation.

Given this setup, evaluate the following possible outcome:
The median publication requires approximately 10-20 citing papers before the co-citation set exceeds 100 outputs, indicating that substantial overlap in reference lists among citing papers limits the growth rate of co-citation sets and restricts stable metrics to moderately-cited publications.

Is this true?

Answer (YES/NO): NO